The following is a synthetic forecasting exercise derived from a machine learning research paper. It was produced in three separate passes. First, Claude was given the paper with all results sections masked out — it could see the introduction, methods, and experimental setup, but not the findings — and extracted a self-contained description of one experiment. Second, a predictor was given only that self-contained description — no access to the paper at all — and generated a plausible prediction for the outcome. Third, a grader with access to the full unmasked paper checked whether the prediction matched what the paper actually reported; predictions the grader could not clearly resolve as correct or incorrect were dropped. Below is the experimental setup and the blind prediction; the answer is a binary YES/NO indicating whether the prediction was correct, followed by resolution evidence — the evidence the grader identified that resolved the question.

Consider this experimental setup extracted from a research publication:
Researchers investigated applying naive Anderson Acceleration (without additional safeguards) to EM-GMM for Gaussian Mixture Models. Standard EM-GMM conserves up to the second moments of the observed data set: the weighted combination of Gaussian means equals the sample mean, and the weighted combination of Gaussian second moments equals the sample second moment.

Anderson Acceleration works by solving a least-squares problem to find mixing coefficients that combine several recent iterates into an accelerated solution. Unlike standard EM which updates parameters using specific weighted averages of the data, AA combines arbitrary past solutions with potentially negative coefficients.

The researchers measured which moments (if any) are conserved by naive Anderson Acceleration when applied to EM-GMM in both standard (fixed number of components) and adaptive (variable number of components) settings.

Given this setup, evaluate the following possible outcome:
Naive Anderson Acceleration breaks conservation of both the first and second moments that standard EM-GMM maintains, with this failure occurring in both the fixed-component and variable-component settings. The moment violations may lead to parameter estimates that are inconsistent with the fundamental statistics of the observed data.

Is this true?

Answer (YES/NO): YES